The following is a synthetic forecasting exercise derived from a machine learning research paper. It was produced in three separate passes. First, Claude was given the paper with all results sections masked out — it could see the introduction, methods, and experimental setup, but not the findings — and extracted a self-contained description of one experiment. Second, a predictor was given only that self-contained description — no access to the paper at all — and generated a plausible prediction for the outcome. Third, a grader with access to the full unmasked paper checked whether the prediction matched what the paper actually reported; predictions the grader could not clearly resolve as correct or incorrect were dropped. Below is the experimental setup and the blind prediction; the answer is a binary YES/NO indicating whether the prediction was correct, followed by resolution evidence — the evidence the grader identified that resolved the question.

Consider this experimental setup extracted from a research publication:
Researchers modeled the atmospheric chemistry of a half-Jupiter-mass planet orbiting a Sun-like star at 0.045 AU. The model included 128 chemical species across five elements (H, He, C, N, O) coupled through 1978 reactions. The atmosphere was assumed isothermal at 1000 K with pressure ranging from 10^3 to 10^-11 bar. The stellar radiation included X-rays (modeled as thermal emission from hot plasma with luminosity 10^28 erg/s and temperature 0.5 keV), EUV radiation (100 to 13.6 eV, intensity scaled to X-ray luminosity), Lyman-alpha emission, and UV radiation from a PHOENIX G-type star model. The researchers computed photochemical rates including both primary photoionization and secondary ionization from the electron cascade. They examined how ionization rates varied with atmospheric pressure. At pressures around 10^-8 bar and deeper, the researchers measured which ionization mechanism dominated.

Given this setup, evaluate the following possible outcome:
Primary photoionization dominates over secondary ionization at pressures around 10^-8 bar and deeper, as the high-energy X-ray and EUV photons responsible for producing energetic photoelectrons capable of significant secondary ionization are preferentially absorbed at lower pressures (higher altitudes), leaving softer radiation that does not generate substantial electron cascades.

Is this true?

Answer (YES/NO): NO